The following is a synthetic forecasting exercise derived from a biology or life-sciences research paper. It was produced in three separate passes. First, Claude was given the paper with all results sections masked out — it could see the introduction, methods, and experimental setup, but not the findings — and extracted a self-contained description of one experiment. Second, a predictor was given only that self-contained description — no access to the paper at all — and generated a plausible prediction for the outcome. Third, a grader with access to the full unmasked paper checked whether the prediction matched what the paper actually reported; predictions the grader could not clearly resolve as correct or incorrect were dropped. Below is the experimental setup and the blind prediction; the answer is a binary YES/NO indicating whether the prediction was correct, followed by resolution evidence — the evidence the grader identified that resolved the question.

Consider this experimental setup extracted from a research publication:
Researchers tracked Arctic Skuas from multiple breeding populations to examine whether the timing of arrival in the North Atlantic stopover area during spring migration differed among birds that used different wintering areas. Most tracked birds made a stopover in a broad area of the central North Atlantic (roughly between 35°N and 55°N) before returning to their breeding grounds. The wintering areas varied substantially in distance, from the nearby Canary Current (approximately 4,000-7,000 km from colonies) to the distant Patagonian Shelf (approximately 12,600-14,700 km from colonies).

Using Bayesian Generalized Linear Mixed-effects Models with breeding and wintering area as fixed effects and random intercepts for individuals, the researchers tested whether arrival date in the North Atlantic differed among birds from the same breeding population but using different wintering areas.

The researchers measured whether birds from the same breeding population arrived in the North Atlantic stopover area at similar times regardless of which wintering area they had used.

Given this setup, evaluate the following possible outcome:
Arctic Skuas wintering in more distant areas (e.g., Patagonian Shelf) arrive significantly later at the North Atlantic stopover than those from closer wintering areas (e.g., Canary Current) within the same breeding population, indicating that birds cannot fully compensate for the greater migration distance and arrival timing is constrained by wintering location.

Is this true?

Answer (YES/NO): NO